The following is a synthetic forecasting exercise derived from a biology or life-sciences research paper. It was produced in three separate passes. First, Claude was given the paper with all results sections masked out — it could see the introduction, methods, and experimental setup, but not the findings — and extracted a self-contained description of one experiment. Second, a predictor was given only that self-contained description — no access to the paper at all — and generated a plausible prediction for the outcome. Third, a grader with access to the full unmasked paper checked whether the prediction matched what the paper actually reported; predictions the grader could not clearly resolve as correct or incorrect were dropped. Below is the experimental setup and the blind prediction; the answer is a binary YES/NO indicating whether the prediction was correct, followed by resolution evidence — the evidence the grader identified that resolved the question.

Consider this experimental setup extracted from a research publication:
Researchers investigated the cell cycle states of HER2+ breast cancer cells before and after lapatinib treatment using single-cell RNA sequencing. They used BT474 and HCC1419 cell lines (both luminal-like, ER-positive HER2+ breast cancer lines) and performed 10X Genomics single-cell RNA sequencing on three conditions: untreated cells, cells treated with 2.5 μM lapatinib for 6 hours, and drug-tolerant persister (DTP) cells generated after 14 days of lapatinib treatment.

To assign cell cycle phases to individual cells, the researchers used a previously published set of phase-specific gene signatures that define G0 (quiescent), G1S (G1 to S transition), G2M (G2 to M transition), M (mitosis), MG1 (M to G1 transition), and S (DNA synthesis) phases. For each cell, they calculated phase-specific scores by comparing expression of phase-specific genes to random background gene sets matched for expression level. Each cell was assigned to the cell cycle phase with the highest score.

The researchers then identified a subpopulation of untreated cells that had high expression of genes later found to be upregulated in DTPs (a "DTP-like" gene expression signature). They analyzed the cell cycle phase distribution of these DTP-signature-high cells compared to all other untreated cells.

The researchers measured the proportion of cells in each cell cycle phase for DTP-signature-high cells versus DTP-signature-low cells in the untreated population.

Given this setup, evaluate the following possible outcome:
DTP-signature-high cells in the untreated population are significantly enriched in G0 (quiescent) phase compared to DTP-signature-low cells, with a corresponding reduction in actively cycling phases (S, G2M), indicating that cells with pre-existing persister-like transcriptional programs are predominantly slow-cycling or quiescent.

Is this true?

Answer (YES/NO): YES